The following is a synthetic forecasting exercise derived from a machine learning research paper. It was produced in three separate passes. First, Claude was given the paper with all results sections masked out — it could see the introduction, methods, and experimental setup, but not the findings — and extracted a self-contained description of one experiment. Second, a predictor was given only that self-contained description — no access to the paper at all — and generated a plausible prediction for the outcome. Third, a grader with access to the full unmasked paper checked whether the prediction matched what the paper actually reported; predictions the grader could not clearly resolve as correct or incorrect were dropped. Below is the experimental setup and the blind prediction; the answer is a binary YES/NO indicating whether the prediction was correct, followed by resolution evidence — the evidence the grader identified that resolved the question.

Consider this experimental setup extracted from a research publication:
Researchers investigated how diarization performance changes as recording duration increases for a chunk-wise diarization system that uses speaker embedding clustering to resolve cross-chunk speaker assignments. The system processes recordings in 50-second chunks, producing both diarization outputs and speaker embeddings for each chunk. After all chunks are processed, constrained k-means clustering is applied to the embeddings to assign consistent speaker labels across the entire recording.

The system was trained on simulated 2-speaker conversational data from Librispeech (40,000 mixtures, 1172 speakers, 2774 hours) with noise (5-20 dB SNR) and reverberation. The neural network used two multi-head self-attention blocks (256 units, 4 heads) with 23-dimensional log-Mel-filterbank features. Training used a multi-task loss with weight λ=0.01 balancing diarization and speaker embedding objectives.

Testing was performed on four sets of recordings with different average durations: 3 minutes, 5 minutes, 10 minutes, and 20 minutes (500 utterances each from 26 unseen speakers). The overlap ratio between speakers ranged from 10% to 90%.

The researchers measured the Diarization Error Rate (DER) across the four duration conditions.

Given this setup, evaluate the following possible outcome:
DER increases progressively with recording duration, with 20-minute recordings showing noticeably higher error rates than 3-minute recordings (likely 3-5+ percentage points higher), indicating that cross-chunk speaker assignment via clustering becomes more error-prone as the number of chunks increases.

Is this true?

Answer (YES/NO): NO